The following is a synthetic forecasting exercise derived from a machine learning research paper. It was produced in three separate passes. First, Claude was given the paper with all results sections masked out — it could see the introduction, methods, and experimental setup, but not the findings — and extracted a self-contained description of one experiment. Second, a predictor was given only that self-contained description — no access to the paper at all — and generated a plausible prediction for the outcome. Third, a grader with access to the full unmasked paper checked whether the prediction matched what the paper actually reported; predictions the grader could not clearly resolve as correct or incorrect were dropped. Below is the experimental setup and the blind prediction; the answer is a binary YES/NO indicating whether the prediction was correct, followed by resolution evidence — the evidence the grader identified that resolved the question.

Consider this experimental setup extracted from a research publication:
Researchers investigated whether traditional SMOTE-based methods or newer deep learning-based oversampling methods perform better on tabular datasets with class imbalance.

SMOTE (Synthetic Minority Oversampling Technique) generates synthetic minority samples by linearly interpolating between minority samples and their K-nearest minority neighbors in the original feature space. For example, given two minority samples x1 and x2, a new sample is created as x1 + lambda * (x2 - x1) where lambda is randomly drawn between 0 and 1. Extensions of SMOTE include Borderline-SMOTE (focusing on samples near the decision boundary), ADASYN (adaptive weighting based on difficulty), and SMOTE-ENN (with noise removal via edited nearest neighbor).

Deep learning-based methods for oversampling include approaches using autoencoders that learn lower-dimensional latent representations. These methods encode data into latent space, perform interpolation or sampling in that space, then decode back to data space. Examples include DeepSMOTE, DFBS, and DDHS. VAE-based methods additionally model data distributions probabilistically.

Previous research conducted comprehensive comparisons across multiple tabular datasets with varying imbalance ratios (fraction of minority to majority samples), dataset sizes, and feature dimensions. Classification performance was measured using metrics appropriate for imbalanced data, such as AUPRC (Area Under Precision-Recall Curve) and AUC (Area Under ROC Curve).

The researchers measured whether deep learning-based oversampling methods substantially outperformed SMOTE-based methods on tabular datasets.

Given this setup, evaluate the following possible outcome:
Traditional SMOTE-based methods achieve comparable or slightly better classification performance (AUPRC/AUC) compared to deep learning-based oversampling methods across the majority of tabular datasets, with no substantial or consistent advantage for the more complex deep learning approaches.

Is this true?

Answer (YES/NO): YES